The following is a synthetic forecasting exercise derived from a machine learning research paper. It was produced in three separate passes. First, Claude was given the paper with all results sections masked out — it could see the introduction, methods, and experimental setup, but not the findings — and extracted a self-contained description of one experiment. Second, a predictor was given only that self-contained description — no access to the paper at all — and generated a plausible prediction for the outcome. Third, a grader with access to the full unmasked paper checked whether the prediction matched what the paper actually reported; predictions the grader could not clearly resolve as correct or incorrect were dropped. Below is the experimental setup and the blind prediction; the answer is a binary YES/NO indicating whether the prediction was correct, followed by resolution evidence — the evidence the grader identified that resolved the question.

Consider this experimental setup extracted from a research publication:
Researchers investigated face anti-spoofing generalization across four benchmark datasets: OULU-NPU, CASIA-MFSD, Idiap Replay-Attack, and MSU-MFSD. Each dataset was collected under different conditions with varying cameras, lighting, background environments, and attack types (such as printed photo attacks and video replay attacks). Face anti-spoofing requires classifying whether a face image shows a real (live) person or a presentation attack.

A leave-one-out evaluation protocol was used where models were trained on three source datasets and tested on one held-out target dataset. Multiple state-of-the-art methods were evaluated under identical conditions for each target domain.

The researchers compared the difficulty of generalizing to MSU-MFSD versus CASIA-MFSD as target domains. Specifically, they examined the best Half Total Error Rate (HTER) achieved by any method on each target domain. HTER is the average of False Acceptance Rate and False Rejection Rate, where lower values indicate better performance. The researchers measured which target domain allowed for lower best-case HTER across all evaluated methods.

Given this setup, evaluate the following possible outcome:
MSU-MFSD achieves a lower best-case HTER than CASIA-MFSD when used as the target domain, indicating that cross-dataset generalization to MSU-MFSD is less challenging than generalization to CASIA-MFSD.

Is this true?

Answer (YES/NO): YES